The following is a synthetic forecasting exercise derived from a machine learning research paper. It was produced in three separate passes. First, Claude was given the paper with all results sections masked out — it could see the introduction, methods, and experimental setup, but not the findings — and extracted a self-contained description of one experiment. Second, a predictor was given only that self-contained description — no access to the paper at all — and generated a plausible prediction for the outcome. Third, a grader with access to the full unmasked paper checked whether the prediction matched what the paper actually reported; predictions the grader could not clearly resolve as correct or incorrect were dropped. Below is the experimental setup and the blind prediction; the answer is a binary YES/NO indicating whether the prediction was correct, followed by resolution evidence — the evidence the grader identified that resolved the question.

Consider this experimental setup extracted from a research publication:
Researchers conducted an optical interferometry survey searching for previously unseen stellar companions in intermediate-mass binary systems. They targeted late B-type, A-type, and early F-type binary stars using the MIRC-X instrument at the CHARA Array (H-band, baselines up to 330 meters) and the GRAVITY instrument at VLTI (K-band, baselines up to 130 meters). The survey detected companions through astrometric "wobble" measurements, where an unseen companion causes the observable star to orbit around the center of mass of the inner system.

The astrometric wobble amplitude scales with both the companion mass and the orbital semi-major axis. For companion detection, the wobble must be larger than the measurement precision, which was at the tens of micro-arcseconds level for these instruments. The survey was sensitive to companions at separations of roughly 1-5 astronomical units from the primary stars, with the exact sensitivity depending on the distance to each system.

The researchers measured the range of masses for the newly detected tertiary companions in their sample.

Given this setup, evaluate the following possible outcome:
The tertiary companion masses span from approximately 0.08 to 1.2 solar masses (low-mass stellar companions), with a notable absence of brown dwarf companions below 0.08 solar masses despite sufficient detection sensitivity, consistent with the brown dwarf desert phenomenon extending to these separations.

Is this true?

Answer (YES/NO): NO